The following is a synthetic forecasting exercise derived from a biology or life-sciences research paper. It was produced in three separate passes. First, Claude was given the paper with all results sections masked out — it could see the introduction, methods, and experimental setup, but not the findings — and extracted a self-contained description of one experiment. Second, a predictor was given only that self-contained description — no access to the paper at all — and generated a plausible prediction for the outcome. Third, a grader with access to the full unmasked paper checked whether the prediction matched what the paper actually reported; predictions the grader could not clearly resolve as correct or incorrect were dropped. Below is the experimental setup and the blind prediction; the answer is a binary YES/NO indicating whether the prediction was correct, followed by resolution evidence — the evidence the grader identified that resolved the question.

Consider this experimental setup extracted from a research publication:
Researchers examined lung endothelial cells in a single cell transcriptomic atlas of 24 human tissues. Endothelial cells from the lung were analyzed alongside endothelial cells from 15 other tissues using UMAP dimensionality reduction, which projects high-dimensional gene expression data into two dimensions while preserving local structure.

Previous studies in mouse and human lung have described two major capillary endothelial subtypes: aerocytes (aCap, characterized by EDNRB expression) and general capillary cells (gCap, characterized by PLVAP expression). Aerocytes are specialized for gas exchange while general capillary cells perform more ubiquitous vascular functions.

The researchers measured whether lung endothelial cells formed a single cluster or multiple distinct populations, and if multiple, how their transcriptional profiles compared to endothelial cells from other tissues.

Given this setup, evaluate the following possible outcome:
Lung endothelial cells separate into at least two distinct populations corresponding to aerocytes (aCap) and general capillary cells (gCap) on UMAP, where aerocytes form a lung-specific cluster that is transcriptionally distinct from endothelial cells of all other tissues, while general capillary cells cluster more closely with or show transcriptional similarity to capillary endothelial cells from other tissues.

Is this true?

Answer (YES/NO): YES